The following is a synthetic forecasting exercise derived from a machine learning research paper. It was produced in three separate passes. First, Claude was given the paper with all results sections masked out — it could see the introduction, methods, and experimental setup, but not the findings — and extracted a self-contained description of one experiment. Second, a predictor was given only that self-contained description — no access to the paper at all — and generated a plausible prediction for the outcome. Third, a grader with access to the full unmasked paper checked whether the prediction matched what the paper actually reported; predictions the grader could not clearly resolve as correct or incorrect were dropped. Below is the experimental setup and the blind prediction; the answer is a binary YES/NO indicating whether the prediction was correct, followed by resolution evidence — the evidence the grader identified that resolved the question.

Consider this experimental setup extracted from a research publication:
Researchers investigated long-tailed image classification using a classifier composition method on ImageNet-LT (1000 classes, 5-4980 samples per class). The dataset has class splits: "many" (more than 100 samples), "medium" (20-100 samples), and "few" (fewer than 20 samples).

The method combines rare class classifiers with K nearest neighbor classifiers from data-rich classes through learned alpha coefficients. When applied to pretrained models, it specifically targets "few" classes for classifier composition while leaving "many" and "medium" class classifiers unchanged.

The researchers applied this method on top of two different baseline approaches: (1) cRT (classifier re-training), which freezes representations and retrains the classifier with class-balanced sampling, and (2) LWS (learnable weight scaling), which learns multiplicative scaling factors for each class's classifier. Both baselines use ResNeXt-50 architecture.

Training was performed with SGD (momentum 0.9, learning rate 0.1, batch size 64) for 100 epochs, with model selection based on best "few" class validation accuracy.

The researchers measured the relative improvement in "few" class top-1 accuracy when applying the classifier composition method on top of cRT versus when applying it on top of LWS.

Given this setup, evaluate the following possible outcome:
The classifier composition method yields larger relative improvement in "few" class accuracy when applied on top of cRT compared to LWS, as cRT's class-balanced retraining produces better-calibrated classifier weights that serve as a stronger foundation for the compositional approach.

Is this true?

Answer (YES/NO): NO